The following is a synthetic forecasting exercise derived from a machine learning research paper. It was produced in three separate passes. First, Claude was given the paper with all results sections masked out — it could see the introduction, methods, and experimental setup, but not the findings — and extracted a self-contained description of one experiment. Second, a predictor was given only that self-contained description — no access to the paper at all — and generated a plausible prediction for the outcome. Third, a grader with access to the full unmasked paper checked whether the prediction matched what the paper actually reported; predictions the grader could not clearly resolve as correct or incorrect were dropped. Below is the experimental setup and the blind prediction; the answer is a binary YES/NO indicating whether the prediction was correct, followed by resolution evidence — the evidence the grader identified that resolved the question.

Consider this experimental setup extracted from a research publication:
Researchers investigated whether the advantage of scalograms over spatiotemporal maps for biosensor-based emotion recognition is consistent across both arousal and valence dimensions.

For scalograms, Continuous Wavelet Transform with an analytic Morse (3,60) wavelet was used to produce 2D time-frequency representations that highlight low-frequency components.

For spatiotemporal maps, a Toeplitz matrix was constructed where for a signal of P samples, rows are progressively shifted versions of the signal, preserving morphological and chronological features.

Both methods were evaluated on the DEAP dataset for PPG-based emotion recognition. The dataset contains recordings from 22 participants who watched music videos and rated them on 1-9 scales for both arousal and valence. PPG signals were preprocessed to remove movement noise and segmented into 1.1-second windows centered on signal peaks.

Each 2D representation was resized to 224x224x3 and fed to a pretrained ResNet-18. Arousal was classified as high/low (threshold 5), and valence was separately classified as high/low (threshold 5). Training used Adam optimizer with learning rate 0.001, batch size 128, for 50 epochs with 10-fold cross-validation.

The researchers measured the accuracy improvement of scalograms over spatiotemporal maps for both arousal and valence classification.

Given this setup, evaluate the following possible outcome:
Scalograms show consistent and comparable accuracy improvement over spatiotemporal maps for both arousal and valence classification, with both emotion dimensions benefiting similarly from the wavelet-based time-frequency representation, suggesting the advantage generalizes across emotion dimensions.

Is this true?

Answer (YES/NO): YES